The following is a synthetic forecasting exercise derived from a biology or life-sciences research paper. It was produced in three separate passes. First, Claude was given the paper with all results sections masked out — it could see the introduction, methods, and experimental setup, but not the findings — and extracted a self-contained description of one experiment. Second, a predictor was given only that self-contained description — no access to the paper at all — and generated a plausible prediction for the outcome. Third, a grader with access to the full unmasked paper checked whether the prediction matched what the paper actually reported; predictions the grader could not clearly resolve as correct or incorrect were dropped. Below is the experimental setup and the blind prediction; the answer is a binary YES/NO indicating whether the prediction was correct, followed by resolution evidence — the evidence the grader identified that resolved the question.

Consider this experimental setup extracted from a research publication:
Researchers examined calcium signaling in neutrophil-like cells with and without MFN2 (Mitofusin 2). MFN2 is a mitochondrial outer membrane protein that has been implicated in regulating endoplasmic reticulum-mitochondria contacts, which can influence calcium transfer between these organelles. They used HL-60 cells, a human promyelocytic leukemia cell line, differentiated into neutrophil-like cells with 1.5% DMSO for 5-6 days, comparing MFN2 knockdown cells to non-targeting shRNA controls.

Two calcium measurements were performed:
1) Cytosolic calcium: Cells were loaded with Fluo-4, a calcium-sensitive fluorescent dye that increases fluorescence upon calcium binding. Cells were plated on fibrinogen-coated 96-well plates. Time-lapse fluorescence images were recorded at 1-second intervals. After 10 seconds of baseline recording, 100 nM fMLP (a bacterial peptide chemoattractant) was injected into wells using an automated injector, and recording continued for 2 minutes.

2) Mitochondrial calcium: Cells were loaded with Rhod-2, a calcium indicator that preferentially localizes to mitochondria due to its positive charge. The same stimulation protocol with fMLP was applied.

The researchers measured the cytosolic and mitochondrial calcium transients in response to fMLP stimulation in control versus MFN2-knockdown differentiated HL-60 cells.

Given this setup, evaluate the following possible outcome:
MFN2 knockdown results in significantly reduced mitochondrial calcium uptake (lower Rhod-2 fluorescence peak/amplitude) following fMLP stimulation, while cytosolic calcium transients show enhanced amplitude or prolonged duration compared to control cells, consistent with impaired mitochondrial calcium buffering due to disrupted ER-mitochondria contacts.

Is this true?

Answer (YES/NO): YES